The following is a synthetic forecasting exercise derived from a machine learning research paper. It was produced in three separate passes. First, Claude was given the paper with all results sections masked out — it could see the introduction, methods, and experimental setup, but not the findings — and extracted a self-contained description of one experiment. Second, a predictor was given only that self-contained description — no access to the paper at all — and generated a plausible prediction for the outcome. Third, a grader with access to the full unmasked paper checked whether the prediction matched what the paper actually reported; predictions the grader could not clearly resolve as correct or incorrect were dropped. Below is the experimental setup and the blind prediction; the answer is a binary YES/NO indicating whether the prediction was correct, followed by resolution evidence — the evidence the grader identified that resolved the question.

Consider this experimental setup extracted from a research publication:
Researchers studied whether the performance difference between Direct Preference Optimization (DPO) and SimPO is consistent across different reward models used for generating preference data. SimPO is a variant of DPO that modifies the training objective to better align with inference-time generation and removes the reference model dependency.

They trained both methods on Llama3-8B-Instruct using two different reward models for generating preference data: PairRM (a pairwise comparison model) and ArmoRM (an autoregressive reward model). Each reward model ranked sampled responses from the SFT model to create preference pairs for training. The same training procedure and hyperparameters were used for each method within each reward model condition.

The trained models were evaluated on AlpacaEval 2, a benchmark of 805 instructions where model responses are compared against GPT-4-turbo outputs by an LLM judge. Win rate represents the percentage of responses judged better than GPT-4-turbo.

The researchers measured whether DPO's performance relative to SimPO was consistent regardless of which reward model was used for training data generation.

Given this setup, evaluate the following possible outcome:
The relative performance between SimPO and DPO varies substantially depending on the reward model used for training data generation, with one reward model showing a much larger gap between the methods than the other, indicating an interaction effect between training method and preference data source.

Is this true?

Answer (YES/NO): YES